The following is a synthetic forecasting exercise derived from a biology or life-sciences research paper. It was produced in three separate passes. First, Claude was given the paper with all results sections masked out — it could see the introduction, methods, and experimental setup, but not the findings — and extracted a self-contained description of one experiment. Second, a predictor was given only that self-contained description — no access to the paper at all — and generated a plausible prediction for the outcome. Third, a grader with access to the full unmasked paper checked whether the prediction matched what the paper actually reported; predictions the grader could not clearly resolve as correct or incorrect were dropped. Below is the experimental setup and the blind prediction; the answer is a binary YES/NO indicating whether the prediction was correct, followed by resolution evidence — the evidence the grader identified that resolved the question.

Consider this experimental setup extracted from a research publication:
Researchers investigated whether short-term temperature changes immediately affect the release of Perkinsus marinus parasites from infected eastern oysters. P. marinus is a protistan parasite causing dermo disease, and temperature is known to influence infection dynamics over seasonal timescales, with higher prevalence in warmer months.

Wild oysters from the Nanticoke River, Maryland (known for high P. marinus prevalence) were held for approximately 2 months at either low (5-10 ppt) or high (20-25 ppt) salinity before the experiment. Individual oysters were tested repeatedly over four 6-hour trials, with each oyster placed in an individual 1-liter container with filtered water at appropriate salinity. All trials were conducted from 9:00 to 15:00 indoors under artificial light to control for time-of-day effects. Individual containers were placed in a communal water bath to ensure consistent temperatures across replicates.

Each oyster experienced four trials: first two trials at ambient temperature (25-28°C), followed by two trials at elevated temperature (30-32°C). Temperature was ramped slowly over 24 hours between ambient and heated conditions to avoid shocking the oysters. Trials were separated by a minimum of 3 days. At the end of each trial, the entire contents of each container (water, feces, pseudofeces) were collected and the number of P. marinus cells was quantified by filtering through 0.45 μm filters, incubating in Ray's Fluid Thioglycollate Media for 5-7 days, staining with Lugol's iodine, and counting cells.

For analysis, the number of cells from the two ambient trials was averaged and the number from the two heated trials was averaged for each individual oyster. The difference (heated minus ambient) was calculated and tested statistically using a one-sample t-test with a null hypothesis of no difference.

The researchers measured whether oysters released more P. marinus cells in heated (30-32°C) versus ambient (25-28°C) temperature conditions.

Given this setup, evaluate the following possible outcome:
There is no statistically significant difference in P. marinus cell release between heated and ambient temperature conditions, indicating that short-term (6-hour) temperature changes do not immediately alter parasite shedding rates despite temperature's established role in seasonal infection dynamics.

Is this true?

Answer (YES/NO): NO